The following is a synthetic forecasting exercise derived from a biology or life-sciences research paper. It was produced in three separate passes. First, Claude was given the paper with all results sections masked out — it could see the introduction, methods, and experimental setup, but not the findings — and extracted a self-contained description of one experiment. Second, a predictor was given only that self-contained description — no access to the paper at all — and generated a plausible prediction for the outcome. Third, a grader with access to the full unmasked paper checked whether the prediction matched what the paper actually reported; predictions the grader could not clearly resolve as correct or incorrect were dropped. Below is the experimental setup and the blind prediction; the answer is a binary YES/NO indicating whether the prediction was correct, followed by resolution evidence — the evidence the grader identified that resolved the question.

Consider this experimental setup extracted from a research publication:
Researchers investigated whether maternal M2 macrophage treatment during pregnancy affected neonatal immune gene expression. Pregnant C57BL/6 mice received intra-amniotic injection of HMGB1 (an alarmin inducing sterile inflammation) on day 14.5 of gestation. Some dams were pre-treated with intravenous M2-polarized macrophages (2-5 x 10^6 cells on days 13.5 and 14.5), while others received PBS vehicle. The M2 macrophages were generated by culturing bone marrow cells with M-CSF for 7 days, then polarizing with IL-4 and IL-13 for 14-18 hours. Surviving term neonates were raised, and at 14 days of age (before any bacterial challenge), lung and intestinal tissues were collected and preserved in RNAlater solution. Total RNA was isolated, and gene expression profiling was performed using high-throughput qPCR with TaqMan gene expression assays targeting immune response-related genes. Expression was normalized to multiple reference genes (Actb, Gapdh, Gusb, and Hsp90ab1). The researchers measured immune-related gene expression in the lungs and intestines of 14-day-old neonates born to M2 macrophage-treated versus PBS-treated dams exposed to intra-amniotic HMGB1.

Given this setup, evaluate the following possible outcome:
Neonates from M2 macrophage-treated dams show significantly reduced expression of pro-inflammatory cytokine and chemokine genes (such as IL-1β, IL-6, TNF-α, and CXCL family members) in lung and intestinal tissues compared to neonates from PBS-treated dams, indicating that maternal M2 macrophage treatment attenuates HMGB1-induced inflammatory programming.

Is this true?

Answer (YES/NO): NO